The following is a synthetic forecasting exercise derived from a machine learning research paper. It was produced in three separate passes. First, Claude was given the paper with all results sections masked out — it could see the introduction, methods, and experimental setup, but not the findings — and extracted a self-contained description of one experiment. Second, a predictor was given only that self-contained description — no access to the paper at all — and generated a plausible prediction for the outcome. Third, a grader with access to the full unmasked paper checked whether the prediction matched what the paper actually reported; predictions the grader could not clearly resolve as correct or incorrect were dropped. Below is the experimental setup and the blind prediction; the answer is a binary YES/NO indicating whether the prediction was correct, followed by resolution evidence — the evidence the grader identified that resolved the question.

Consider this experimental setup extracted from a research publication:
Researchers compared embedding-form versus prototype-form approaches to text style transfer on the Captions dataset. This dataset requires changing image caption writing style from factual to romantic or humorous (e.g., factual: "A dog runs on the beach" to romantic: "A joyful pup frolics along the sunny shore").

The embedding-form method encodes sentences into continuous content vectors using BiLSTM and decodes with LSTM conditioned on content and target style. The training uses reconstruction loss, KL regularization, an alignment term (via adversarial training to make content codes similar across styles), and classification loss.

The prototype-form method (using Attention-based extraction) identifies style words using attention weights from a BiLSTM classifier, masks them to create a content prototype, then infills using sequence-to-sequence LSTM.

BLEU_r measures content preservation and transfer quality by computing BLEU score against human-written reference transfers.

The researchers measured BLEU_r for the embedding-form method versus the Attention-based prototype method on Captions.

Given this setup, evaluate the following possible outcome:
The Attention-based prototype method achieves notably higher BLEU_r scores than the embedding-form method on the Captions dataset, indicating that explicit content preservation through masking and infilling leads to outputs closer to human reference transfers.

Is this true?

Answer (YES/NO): YES